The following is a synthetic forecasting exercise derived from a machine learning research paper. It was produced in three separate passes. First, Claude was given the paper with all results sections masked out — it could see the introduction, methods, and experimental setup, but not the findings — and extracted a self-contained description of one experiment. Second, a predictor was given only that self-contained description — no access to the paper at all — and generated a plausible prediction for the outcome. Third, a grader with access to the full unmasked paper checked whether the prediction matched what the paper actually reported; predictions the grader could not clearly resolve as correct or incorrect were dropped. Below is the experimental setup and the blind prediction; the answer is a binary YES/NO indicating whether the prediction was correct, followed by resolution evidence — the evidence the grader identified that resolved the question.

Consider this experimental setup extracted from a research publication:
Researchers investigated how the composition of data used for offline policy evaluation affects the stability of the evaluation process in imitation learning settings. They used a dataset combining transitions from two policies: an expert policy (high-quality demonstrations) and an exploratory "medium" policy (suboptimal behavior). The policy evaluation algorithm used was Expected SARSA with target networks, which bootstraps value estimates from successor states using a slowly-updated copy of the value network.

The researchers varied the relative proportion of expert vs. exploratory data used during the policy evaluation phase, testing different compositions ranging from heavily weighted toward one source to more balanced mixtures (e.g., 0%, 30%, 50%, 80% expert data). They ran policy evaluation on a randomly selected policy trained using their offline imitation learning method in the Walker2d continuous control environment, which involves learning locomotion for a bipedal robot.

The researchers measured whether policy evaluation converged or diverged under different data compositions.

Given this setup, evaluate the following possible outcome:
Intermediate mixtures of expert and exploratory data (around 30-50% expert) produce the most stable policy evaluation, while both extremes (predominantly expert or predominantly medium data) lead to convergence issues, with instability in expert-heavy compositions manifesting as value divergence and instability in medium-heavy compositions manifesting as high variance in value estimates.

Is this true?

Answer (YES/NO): NO